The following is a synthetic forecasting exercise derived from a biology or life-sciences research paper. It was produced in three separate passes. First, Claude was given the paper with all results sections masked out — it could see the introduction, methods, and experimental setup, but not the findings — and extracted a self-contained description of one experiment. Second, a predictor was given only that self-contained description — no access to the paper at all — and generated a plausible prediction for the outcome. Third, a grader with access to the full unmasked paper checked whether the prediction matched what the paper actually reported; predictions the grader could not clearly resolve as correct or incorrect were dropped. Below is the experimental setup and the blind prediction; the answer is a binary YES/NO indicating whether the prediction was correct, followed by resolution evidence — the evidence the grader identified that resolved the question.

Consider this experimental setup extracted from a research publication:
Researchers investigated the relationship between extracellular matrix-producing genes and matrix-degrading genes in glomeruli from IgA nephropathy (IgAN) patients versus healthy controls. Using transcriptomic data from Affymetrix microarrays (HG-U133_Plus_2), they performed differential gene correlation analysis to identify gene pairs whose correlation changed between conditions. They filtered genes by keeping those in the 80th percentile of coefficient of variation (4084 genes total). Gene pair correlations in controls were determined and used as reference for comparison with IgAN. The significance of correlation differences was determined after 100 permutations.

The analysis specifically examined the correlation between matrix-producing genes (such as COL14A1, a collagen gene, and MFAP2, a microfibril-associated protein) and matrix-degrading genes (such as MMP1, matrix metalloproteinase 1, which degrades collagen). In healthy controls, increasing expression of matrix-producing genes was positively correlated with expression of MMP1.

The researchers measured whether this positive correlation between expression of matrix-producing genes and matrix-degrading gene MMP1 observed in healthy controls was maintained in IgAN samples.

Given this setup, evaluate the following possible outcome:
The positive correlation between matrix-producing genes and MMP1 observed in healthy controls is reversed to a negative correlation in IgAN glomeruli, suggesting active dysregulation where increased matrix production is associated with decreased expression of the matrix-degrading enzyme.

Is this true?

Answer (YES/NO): NO